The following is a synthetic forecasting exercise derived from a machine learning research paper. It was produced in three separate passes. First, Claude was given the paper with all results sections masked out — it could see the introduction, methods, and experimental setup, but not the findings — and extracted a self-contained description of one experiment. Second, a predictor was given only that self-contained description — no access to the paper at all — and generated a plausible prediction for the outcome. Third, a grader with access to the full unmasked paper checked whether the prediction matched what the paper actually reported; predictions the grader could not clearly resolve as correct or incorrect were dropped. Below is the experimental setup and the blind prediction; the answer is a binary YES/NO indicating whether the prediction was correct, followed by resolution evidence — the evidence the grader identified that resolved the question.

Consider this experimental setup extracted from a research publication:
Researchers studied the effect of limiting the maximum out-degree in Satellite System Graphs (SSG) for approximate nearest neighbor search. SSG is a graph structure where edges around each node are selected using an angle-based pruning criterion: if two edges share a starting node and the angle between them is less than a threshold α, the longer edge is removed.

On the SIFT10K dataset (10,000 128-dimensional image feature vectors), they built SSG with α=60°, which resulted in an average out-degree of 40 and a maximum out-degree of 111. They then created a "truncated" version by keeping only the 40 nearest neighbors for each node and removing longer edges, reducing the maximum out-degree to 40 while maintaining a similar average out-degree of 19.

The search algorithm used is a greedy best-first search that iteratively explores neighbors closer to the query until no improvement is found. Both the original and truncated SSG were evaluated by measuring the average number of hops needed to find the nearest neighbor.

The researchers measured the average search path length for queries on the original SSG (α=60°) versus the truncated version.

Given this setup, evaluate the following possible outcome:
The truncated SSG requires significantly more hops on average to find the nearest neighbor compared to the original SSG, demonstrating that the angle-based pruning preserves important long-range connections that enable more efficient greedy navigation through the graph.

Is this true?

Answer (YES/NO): NO